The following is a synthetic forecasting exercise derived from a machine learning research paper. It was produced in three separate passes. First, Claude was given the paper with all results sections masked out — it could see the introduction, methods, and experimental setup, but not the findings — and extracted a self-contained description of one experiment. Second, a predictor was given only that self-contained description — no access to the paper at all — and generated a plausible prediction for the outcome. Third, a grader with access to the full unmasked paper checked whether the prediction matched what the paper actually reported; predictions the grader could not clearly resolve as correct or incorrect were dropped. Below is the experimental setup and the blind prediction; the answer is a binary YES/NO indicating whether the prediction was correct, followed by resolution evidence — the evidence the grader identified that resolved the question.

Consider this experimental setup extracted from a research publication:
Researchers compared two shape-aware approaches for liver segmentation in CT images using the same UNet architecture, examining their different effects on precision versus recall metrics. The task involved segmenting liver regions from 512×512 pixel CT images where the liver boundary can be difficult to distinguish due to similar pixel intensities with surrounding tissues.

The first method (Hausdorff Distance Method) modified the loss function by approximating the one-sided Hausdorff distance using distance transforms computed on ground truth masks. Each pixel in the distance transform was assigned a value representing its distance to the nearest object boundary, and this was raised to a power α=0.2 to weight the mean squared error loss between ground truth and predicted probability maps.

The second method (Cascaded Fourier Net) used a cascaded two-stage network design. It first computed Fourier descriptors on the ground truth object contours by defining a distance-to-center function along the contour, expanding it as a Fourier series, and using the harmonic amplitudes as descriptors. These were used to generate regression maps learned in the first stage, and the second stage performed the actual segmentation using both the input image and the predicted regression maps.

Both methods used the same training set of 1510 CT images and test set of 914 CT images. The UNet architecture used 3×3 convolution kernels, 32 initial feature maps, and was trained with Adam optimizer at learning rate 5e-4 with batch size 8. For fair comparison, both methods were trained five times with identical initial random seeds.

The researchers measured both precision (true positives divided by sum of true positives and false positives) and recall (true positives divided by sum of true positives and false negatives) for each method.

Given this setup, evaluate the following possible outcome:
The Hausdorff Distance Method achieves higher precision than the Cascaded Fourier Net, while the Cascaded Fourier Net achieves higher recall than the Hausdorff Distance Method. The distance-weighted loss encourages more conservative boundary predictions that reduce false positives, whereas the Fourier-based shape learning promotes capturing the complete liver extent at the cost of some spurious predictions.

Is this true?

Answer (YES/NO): YES